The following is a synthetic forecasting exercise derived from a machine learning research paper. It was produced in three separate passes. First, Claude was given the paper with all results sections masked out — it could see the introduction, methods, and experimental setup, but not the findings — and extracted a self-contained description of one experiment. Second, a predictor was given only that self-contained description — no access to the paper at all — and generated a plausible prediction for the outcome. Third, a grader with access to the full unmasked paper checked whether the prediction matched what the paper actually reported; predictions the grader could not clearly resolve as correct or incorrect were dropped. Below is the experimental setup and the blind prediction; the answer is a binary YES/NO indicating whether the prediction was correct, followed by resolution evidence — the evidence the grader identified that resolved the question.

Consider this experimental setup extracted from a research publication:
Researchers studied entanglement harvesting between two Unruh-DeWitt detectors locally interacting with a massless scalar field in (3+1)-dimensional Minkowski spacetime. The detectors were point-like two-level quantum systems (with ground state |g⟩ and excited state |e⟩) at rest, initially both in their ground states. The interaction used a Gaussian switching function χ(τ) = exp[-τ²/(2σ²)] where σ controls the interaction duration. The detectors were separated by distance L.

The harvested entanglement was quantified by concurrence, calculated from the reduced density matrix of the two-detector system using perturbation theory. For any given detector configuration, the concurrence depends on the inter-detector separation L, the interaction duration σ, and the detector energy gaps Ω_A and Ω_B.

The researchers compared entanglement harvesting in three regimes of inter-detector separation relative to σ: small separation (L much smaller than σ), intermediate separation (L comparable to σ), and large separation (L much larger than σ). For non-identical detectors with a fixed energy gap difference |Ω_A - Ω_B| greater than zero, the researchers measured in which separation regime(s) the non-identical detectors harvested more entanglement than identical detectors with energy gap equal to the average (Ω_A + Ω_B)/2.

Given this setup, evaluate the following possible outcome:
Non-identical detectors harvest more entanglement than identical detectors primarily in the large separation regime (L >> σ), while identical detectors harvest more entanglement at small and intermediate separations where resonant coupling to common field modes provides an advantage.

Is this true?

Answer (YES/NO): NO